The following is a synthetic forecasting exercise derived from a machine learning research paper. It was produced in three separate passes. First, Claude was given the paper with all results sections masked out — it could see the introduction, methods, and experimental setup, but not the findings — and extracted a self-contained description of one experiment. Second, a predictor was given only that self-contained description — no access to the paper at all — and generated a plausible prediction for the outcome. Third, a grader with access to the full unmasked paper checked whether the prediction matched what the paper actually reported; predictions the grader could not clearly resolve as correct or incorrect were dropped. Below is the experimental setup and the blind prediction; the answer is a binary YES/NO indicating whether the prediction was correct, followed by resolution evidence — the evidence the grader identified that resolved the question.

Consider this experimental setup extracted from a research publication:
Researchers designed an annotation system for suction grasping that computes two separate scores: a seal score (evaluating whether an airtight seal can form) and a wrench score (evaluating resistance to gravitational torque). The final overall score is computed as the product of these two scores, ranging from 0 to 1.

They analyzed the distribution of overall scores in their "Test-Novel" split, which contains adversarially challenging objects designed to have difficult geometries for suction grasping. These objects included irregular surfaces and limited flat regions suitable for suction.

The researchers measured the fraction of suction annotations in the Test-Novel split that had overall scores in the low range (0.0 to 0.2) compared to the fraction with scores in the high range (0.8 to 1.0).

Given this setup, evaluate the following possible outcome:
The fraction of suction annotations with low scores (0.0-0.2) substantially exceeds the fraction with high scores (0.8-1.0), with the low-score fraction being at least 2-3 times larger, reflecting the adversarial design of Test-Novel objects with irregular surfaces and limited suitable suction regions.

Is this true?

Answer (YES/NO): YES